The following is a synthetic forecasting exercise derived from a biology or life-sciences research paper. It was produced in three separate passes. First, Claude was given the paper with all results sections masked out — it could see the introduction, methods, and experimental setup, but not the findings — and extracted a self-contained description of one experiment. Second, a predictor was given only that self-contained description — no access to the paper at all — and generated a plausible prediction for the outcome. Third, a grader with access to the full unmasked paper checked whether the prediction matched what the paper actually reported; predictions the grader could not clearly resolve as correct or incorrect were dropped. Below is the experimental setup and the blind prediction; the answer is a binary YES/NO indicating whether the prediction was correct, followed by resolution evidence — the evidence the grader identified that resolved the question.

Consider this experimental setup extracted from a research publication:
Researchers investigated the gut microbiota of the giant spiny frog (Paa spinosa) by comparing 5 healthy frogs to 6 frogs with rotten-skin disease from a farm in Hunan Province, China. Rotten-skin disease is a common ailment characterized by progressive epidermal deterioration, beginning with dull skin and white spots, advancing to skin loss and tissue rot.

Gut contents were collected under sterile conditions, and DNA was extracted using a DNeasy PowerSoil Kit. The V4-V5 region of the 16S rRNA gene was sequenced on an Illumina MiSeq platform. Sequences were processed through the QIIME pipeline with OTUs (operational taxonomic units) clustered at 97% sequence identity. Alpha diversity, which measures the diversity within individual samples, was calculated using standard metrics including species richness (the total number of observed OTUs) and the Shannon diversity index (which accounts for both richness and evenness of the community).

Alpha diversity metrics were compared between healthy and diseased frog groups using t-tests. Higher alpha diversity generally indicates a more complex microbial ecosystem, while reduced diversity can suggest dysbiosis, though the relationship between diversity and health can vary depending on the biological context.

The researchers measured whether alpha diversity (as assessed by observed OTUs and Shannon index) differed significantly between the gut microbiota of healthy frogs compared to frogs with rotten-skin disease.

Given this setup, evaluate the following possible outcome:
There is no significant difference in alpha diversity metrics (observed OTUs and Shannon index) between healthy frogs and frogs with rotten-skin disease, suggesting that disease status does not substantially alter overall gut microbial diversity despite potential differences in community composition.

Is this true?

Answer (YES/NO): NO